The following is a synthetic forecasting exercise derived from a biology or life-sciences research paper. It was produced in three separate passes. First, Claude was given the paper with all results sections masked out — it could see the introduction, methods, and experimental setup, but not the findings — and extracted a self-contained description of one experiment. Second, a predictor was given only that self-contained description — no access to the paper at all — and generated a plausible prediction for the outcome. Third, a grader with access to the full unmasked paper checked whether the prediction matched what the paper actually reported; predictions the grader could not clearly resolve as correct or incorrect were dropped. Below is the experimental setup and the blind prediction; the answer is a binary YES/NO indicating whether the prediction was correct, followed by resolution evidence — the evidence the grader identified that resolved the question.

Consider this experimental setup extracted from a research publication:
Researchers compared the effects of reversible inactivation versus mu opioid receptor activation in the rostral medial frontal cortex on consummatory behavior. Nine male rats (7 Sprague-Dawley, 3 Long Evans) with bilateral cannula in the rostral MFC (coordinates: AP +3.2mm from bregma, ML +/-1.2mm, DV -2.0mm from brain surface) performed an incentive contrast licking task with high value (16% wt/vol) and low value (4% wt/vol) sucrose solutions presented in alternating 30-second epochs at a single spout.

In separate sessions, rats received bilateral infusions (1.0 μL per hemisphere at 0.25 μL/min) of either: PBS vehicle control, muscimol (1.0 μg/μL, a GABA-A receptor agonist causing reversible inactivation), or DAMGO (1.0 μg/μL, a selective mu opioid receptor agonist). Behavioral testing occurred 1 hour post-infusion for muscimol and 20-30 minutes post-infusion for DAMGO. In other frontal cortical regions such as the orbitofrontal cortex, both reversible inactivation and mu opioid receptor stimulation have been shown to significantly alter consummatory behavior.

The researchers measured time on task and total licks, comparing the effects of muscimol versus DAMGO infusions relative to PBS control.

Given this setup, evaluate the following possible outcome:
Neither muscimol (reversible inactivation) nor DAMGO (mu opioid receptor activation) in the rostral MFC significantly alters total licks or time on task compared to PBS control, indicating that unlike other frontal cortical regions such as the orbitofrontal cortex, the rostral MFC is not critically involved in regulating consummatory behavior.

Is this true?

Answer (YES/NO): NO